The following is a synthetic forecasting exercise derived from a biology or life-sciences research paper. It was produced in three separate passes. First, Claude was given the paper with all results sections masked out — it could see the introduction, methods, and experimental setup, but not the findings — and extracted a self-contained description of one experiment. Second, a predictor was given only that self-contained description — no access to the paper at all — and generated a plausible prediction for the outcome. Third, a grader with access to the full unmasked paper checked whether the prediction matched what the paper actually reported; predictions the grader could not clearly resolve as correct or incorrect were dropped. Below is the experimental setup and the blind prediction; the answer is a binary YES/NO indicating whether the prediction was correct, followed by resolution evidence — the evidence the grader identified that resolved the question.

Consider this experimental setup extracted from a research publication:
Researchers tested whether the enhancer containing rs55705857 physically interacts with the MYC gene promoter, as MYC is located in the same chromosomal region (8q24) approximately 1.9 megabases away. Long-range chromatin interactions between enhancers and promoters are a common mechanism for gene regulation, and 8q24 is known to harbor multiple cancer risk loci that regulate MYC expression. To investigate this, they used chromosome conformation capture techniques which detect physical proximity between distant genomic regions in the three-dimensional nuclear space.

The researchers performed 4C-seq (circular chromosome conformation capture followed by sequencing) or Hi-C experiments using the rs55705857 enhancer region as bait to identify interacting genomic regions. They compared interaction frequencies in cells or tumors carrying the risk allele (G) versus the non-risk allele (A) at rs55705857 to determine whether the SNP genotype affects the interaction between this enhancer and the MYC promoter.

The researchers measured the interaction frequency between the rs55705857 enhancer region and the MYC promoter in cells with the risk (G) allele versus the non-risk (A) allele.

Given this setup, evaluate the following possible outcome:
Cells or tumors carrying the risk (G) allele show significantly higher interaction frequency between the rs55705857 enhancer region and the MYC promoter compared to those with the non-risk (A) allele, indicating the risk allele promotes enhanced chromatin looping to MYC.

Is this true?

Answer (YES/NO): YES